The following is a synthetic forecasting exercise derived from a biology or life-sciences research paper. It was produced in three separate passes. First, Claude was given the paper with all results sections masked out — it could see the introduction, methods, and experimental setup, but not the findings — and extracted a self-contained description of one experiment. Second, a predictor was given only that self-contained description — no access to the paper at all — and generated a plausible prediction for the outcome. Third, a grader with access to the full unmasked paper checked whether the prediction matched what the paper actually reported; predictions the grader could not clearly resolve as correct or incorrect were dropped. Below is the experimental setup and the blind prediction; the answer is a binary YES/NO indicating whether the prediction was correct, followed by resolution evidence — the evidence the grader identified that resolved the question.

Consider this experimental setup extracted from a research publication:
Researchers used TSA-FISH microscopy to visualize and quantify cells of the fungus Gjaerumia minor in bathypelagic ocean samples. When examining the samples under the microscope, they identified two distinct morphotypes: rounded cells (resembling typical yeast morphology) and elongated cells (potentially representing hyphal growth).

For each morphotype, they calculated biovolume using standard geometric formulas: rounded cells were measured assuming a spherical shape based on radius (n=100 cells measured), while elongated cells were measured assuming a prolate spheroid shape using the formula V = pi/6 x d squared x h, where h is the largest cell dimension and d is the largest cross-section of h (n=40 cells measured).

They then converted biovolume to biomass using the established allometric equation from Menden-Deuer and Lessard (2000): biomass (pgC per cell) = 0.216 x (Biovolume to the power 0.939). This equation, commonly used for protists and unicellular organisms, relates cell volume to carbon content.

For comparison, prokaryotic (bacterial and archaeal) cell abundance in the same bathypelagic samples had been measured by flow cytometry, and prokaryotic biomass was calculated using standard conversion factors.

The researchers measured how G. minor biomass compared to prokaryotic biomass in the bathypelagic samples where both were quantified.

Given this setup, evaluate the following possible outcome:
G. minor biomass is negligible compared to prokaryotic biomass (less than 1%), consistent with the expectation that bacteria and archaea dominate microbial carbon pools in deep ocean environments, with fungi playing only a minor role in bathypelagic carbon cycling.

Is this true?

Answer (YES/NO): YES